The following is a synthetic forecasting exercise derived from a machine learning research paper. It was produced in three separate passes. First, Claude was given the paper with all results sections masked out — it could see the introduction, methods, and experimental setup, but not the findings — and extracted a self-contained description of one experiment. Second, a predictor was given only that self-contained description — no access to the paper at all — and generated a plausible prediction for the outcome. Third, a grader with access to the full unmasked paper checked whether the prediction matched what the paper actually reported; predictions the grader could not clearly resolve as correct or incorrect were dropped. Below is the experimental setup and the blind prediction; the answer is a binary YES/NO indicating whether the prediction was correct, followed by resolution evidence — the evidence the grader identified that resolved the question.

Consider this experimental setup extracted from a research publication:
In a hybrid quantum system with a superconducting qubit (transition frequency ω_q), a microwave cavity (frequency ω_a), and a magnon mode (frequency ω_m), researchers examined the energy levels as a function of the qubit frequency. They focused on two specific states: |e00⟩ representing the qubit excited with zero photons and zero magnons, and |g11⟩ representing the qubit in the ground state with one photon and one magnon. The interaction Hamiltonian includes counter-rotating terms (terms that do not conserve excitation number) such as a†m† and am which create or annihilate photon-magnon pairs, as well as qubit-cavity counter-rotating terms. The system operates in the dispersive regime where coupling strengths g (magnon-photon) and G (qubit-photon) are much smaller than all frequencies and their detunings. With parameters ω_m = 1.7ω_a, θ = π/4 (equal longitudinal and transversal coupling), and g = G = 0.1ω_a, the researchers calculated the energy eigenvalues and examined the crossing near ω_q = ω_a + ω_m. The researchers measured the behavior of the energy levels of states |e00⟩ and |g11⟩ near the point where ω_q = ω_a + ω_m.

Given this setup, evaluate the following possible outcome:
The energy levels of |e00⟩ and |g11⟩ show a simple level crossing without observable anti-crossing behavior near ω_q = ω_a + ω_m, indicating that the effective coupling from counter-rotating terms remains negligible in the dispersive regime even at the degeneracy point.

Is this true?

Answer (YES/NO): NO